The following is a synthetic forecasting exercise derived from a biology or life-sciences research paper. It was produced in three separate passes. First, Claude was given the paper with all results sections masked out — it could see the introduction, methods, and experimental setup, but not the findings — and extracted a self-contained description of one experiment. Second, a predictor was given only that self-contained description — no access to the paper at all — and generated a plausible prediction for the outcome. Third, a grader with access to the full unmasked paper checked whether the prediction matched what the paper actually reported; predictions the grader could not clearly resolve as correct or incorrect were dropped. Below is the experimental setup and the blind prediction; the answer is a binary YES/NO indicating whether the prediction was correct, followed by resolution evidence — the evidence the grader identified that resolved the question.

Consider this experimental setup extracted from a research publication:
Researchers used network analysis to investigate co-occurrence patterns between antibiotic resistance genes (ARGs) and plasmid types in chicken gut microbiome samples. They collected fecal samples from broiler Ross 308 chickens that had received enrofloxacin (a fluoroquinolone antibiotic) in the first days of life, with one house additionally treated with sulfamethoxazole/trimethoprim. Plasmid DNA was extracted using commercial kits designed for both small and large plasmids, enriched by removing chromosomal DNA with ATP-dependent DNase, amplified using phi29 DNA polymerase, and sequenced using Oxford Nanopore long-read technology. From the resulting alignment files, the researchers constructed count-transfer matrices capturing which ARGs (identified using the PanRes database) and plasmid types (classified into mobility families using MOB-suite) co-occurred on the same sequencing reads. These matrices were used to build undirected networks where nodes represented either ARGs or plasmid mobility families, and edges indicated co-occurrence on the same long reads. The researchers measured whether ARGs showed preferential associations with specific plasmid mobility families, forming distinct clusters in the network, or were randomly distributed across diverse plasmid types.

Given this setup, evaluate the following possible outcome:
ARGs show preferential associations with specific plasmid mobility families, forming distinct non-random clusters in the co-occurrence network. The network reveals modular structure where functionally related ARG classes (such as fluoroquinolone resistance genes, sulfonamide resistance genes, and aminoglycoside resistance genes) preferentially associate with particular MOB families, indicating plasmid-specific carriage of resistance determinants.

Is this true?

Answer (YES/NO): YES